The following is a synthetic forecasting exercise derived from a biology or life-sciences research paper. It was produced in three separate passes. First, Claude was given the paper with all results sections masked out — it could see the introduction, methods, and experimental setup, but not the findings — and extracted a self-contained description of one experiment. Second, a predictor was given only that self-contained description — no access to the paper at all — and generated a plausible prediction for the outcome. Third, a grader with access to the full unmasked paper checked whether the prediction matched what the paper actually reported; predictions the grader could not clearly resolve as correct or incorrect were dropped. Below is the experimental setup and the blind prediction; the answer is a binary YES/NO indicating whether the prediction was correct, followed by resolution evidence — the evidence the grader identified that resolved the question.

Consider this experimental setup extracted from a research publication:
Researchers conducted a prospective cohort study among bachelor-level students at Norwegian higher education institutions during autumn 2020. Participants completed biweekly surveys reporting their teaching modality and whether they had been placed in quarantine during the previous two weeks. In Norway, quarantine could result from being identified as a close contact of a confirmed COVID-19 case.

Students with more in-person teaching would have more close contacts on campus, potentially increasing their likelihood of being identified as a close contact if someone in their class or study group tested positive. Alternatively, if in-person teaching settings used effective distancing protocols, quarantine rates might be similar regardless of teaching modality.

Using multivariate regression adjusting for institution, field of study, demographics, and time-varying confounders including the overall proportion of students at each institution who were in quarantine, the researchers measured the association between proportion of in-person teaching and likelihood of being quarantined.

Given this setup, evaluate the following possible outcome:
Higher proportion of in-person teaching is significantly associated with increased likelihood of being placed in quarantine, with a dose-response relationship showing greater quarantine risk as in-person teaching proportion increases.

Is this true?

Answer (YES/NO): NO